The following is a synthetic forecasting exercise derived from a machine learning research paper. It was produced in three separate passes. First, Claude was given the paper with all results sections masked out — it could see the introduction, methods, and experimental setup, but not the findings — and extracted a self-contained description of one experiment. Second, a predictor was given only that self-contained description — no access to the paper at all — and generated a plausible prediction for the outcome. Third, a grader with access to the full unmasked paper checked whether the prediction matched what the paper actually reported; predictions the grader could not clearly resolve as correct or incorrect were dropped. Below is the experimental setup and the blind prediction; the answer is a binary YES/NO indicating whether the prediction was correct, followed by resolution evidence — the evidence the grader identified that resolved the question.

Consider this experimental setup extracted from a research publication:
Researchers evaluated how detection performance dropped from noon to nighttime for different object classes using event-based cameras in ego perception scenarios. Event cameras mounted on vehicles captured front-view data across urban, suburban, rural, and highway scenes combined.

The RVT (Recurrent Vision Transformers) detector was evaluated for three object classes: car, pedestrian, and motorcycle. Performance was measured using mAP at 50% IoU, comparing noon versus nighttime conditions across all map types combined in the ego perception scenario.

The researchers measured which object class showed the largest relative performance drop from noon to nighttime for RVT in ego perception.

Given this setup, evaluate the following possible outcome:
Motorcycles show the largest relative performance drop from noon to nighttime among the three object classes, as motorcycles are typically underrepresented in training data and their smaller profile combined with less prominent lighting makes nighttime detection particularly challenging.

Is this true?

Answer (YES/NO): YES